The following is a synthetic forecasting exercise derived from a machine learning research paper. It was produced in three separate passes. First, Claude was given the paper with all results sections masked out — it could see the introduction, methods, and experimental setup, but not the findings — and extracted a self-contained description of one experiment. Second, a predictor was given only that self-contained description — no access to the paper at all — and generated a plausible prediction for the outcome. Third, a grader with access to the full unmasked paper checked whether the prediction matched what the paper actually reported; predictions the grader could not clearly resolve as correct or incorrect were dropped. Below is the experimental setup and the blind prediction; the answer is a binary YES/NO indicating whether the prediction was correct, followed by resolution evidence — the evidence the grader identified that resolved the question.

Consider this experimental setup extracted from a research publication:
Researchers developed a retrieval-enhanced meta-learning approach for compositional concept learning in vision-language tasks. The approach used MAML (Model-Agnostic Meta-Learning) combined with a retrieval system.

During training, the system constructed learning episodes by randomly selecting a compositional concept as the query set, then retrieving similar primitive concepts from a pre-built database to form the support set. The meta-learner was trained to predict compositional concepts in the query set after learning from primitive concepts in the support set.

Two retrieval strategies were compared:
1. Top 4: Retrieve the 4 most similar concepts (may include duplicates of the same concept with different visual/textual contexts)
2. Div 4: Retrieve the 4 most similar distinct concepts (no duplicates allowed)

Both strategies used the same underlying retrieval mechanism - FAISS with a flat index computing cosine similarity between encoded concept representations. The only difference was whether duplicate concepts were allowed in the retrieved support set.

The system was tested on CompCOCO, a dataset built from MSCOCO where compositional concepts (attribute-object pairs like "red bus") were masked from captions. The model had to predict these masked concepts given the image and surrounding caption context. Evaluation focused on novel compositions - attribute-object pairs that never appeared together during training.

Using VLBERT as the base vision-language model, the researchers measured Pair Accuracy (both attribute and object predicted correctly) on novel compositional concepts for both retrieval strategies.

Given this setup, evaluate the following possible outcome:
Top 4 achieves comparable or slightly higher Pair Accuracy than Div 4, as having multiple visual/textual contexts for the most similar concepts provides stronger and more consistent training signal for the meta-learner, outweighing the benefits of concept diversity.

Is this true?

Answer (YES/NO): NO